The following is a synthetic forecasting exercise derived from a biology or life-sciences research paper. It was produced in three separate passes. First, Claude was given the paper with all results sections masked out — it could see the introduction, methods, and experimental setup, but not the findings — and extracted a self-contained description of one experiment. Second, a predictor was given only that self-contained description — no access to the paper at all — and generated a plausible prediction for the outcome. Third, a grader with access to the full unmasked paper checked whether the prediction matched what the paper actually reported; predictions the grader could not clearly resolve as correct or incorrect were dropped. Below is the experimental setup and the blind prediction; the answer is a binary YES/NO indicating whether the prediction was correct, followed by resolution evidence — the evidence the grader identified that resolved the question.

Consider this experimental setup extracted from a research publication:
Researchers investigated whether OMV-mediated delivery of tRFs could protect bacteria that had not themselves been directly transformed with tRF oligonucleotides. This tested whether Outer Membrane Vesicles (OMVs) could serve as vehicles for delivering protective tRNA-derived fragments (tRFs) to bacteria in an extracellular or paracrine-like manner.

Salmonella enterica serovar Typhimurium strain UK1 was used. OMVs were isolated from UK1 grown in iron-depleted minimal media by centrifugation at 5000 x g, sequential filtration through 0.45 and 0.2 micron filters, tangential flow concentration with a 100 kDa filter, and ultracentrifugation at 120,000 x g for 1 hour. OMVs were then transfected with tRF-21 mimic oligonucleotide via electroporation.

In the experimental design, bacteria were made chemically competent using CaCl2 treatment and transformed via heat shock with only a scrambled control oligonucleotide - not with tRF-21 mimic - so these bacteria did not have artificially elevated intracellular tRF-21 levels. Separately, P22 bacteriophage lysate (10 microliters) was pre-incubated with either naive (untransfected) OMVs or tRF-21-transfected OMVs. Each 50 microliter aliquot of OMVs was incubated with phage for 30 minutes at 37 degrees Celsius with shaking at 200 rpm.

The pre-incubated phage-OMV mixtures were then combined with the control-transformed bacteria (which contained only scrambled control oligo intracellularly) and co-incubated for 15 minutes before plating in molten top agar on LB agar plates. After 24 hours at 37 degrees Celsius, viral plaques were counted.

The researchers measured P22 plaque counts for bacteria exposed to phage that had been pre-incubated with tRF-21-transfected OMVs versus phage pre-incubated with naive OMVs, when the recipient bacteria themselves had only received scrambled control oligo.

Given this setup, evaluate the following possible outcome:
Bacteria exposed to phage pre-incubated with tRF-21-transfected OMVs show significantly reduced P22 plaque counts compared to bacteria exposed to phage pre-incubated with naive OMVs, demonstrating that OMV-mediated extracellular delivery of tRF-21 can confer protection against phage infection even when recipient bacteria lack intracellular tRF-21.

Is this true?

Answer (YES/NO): YES